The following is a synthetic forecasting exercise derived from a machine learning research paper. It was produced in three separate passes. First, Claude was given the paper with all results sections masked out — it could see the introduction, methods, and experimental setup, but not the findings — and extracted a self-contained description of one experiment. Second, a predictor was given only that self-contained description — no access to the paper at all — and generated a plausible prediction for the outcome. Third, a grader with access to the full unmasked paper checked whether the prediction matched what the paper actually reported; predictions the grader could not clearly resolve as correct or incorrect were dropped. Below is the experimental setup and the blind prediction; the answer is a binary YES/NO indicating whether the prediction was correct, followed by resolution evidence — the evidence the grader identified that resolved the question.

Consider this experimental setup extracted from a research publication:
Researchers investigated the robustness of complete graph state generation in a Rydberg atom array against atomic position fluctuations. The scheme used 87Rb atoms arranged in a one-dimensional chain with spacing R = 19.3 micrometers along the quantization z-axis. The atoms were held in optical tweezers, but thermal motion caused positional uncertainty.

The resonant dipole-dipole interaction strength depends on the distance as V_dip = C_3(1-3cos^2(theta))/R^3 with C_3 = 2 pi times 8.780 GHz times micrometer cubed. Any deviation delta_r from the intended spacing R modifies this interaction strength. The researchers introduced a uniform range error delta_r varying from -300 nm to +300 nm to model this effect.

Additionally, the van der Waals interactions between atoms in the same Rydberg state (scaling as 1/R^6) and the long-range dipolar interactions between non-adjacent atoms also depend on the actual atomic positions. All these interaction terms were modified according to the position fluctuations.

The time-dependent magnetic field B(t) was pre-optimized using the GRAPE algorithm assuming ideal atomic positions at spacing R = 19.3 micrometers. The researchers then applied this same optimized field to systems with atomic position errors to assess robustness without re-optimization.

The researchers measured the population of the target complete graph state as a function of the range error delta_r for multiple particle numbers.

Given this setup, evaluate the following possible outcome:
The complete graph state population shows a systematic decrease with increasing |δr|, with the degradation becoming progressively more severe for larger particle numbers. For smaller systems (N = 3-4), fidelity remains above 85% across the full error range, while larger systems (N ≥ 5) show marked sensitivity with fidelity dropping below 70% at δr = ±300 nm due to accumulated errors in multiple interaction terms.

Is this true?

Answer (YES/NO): NO